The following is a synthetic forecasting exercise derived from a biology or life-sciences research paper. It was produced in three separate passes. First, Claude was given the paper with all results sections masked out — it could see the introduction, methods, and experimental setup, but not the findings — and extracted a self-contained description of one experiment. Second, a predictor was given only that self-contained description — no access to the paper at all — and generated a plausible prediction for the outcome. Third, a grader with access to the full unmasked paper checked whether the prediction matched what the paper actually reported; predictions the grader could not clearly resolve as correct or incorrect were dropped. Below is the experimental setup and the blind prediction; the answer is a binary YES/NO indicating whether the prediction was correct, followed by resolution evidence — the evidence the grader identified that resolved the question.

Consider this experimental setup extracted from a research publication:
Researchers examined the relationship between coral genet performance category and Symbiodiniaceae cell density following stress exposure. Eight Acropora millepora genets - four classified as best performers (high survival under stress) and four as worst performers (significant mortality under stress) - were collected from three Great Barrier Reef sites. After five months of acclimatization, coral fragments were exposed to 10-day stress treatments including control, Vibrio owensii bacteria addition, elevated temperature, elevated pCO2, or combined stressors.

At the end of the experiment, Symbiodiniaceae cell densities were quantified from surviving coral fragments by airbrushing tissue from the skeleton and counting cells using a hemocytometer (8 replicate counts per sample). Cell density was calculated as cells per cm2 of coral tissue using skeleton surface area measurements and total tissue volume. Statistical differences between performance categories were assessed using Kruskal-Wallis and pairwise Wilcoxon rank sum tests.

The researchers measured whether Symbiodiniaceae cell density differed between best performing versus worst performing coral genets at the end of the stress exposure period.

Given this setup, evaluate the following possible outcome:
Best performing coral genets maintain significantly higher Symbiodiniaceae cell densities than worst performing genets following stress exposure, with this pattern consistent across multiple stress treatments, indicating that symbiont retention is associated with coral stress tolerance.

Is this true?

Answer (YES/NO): NO